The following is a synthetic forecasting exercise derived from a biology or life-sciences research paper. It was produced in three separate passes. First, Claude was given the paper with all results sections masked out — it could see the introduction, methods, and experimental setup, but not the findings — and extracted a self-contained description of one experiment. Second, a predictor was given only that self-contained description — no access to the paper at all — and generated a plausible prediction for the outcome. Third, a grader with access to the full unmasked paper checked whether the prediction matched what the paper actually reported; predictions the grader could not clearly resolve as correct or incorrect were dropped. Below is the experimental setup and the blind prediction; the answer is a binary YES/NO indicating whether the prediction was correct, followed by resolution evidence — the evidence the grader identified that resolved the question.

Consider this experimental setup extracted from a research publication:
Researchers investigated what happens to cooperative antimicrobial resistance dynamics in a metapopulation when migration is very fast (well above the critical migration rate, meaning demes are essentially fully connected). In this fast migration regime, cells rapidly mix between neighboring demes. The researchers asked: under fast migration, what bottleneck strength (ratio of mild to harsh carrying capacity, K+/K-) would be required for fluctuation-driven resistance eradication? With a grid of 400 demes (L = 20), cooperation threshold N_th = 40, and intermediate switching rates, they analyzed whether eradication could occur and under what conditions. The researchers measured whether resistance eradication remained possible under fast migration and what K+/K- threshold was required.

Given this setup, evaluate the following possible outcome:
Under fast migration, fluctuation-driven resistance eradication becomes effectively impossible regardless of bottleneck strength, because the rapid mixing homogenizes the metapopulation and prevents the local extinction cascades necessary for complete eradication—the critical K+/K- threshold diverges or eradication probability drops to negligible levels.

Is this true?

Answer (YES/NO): NO